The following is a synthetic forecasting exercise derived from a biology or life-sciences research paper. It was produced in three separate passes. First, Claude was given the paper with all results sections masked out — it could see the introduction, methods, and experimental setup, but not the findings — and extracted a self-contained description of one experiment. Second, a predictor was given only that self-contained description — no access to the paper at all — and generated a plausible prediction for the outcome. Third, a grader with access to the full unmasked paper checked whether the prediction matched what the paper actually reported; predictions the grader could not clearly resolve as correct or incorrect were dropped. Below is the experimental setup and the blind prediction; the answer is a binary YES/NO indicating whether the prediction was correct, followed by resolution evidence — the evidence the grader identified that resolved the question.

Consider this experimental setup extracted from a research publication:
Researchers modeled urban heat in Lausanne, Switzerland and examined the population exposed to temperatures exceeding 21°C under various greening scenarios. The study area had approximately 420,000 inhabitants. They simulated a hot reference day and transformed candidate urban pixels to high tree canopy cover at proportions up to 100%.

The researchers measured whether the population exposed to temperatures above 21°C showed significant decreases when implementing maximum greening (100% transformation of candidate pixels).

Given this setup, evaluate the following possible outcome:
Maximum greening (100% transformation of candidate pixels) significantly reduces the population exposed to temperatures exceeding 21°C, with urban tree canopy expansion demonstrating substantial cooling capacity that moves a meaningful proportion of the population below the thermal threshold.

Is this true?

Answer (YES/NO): NO